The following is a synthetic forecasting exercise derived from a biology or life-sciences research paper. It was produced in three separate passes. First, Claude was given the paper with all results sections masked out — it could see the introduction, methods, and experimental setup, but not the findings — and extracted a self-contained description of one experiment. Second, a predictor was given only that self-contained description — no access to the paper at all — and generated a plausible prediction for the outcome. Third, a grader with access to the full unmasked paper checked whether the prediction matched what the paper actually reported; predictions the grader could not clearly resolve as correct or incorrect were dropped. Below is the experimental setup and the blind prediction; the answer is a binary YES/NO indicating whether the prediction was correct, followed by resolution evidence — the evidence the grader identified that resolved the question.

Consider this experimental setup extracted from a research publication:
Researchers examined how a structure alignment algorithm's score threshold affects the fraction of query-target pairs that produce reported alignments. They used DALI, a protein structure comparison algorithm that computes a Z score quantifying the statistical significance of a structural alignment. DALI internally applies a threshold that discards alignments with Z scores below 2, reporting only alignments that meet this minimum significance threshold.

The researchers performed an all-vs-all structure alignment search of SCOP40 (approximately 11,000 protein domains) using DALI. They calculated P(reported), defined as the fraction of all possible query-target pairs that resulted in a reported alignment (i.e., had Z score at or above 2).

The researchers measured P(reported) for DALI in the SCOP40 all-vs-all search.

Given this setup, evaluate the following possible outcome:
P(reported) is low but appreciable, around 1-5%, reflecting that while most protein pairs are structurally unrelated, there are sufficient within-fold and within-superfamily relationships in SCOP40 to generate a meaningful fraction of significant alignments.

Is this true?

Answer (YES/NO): YES